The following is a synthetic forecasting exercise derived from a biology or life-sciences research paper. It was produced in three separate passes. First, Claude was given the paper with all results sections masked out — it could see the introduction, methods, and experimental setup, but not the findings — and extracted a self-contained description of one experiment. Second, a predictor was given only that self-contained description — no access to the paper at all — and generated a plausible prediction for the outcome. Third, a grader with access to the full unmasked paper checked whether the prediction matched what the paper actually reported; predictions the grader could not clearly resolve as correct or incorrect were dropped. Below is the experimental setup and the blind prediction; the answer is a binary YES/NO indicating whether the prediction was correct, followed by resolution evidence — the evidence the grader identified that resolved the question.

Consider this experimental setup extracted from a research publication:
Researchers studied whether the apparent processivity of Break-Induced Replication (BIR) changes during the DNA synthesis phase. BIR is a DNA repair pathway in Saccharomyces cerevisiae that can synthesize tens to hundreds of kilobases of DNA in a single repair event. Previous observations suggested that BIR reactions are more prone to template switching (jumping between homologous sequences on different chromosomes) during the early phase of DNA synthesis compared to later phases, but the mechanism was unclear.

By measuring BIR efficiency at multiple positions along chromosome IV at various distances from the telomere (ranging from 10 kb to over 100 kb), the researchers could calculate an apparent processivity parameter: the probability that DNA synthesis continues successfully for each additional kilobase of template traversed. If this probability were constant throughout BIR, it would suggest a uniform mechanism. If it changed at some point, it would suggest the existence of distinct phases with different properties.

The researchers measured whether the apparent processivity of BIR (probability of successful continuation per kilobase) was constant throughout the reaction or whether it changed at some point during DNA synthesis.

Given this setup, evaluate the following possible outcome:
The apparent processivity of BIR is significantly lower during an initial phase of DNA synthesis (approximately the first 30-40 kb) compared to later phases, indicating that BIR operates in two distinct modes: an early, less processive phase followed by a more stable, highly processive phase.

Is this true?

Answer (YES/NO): YES